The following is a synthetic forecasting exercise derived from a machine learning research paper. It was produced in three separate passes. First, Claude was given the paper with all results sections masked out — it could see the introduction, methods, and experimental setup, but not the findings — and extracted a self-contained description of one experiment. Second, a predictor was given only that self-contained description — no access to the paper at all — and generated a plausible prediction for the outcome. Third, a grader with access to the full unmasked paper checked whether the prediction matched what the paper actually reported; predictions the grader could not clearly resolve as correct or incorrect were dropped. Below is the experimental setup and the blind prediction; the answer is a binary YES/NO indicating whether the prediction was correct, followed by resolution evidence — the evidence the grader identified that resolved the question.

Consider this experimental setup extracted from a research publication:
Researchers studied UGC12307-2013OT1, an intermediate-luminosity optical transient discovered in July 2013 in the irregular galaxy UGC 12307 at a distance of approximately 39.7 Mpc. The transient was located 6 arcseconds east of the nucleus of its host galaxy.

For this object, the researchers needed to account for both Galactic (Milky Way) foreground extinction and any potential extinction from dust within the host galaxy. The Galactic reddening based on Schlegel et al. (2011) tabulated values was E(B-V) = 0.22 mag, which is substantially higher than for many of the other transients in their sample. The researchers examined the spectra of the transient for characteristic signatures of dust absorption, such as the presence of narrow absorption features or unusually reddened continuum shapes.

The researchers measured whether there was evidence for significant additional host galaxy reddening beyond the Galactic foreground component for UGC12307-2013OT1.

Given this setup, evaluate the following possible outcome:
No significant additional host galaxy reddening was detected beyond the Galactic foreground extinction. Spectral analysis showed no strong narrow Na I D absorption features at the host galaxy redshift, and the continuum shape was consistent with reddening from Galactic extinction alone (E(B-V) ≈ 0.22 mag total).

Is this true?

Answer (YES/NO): NO